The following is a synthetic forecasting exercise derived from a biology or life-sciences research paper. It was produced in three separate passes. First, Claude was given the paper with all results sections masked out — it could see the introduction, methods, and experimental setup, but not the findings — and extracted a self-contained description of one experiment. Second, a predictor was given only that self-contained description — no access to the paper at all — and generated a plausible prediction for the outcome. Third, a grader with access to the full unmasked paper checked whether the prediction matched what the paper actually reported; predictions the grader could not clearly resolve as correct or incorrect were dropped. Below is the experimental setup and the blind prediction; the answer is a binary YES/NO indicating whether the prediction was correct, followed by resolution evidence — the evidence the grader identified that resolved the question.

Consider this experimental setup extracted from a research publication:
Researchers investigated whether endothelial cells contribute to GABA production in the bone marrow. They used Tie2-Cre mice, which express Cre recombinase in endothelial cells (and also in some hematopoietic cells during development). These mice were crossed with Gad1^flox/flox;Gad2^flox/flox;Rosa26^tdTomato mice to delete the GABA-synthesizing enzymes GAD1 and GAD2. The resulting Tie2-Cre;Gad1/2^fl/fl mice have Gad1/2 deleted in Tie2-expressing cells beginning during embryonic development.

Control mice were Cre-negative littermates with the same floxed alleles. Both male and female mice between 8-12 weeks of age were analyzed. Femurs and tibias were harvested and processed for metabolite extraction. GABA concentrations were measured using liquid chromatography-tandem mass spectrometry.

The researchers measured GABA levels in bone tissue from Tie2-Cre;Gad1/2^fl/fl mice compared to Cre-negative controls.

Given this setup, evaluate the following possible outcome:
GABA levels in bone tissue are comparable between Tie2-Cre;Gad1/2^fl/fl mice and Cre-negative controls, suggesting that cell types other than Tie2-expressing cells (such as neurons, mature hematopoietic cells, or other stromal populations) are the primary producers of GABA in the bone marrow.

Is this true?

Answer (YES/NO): NO